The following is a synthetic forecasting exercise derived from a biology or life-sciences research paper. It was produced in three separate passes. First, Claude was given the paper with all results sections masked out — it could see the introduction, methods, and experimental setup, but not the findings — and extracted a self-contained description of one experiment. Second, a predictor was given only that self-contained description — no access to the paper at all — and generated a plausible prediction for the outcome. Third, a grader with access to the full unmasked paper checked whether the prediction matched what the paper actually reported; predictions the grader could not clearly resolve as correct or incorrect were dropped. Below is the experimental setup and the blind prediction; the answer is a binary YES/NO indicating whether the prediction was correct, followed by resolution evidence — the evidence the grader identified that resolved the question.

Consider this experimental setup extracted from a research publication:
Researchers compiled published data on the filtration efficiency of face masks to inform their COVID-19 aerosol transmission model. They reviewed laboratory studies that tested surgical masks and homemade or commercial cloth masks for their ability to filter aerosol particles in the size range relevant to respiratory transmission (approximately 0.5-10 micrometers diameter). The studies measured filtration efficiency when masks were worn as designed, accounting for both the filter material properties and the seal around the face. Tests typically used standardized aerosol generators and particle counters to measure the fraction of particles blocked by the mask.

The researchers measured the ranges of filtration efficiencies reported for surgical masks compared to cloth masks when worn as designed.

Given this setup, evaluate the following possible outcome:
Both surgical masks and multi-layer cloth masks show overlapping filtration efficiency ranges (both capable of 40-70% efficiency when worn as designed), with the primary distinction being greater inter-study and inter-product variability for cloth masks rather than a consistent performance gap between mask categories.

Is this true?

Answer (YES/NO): NO